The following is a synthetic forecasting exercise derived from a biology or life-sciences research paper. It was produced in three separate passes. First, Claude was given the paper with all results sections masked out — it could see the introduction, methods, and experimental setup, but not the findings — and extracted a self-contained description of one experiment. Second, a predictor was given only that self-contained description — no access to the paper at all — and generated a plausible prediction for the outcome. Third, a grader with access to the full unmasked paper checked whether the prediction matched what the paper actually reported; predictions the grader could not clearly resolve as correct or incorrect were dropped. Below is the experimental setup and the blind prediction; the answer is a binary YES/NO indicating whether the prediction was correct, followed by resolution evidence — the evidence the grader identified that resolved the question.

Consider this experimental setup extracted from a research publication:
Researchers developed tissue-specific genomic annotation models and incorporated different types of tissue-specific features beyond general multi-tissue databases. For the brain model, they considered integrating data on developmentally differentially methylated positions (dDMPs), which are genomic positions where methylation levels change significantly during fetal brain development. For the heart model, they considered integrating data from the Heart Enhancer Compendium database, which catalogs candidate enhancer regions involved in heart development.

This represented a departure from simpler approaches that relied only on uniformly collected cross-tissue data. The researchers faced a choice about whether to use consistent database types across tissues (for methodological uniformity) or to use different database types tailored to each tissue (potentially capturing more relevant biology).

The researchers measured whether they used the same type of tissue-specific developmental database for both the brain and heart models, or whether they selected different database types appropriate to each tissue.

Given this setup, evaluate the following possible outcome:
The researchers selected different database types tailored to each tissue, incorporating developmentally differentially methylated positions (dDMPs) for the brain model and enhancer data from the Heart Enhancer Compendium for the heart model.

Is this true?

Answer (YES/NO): YES